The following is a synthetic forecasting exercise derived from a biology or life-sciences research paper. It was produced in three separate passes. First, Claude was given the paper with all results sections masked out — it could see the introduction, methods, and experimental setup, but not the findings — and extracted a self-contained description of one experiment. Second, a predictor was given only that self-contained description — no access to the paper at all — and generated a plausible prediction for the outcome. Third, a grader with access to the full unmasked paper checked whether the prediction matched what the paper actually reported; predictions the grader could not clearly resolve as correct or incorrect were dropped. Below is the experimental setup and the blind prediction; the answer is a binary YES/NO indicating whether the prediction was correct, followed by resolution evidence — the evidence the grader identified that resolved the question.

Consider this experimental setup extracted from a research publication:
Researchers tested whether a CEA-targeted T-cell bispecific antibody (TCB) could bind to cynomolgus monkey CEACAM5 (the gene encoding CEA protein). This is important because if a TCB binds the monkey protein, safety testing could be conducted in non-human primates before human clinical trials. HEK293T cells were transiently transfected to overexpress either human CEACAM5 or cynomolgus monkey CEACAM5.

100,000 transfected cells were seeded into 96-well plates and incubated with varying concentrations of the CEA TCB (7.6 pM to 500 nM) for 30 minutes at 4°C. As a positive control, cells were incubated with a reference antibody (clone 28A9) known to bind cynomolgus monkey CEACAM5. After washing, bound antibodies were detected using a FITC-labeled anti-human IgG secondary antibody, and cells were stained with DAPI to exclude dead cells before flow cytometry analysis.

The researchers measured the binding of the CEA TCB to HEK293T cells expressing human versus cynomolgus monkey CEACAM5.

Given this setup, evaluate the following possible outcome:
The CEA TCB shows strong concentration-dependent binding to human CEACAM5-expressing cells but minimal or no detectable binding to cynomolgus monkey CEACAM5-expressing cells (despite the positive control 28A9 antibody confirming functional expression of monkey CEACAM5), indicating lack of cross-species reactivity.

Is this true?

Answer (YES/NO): YES